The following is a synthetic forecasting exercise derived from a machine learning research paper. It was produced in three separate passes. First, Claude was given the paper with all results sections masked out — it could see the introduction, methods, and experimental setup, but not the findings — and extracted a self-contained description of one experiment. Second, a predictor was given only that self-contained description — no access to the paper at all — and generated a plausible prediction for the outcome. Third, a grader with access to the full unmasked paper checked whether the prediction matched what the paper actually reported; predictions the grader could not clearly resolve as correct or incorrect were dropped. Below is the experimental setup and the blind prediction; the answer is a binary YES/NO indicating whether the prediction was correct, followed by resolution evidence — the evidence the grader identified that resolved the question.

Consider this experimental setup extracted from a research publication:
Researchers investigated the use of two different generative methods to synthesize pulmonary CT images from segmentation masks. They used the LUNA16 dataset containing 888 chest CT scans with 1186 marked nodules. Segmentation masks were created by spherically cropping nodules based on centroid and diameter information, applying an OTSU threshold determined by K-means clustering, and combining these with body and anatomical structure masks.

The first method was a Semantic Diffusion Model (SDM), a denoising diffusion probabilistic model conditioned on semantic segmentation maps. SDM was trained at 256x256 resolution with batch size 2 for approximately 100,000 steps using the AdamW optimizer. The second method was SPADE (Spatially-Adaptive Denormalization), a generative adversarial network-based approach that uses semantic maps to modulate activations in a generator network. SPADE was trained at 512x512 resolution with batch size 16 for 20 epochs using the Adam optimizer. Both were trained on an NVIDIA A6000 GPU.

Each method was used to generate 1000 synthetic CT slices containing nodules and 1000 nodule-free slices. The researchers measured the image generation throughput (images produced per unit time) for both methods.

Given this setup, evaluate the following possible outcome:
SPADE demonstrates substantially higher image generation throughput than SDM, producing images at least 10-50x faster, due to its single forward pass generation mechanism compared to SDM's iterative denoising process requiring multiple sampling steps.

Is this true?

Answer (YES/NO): NO